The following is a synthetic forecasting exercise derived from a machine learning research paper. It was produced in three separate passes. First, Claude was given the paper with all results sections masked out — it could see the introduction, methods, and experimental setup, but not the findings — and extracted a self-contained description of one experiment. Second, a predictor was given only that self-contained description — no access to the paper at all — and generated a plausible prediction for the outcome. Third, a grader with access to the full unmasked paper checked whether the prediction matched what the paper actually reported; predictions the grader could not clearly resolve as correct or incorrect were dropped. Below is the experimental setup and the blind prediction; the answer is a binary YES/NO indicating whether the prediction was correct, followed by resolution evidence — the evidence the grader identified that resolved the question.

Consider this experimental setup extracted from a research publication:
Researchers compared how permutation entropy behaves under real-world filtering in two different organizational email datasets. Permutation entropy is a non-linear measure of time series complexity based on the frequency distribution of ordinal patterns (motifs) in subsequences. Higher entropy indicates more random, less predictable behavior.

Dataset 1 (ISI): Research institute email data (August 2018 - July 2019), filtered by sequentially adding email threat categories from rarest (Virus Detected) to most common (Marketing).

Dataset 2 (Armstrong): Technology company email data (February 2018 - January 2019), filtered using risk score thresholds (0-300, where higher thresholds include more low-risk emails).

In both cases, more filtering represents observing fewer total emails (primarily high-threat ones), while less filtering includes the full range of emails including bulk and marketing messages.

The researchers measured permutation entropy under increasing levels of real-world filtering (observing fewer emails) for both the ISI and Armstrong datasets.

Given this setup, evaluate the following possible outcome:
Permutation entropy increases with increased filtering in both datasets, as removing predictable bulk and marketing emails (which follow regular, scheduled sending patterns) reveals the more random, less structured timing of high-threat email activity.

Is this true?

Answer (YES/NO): NO